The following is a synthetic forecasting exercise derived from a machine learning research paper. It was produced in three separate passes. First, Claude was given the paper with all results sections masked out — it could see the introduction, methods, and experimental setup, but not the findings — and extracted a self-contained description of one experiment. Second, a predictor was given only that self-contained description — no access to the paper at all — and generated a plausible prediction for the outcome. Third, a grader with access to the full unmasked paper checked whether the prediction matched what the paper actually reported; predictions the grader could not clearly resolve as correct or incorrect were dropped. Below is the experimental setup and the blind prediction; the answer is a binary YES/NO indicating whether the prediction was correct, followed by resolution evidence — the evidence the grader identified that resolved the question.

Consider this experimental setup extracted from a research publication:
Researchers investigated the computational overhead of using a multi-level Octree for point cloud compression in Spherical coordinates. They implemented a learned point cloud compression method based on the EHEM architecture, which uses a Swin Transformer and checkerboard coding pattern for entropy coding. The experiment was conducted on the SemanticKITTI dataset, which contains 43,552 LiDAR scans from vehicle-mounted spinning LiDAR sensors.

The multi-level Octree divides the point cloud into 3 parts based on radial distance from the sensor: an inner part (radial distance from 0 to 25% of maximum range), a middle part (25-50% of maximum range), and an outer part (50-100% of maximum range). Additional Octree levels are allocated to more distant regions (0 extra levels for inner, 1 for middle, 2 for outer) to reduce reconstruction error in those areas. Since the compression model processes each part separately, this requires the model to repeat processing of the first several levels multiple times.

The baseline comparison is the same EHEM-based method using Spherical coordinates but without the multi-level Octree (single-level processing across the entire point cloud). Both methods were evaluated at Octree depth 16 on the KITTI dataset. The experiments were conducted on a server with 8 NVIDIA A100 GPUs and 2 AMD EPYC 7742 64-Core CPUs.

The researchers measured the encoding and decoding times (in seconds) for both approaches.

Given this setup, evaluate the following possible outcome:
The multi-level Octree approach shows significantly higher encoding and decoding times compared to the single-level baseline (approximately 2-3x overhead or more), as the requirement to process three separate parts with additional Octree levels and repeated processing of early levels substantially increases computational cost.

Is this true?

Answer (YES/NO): NO